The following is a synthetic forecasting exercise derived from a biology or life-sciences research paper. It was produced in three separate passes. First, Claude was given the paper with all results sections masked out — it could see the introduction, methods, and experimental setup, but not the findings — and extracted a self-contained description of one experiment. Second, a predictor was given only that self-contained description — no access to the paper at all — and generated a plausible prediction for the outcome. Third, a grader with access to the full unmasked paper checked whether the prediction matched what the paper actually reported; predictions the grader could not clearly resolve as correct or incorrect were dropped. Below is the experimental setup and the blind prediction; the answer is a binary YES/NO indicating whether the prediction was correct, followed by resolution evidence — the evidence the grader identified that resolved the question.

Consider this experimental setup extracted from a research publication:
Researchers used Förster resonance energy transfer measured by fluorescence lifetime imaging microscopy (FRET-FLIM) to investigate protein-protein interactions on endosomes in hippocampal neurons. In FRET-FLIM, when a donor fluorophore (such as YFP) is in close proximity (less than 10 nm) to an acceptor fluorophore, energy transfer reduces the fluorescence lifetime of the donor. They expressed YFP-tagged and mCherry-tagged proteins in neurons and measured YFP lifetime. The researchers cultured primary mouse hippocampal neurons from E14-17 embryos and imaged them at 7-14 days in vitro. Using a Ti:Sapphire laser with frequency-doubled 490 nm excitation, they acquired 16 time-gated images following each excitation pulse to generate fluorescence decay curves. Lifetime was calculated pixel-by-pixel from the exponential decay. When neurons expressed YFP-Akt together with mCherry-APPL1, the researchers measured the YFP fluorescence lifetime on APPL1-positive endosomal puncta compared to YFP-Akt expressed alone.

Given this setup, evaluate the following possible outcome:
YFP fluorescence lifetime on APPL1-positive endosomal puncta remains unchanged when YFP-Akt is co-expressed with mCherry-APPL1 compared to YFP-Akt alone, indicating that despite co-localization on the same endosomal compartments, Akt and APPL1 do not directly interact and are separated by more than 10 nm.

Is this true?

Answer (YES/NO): NO